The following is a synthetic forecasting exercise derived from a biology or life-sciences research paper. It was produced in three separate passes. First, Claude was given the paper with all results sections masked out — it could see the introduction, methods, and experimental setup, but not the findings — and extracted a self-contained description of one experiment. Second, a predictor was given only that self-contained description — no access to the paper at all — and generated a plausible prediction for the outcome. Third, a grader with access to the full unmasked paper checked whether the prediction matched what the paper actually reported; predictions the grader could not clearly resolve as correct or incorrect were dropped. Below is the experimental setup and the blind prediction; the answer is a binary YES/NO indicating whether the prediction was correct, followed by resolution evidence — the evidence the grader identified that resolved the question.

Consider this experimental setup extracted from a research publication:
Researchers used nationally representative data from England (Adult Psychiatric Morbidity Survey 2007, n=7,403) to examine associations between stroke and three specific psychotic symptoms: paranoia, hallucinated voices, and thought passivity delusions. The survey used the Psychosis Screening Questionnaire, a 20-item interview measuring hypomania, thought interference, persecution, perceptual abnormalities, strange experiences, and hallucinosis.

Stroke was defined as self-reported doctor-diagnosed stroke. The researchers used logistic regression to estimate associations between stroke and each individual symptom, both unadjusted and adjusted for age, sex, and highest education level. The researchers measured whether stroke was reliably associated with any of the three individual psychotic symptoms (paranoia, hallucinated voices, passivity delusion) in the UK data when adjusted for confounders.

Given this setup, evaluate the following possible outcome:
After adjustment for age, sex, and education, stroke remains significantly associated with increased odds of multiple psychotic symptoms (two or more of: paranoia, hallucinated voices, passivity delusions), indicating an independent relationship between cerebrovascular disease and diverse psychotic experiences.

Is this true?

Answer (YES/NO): NO